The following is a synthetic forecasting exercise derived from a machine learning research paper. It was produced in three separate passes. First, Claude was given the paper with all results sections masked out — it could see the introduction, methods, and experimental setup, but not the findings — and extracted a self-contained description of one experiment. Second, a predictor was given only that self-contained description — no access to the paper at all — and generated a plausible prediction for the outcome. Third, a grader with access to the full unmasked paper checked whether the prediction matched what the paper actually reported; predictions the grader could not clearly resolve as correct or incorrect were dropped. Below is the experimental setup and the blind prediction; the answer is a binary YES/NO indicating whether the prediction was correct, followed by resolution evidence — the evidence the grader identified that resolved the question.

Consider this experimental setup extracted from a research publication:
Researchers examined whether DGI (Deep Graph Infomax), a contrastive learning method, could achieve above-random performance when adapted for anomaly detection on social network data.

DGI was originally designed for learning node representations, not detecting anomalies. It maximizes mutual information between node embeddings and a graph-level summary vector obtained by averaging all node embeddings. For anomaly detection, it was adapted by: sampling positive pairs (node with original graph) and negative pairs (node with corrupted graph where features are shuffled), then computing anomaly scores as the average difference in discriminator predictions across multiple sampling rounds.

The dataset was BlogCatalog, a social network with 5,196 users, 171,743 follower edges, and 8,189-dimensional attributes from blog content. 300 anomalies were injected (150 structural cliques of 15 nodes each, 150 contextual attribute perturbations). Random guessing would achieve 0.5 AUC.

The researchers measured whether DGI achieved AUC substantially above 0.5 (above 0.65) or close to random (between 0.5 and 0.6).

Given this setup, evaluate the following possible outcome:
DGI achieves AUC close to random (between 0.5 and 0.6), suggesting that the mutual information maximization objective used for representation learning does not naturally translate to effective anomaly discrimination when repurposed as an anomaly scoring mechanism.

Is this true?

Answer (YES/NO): YES